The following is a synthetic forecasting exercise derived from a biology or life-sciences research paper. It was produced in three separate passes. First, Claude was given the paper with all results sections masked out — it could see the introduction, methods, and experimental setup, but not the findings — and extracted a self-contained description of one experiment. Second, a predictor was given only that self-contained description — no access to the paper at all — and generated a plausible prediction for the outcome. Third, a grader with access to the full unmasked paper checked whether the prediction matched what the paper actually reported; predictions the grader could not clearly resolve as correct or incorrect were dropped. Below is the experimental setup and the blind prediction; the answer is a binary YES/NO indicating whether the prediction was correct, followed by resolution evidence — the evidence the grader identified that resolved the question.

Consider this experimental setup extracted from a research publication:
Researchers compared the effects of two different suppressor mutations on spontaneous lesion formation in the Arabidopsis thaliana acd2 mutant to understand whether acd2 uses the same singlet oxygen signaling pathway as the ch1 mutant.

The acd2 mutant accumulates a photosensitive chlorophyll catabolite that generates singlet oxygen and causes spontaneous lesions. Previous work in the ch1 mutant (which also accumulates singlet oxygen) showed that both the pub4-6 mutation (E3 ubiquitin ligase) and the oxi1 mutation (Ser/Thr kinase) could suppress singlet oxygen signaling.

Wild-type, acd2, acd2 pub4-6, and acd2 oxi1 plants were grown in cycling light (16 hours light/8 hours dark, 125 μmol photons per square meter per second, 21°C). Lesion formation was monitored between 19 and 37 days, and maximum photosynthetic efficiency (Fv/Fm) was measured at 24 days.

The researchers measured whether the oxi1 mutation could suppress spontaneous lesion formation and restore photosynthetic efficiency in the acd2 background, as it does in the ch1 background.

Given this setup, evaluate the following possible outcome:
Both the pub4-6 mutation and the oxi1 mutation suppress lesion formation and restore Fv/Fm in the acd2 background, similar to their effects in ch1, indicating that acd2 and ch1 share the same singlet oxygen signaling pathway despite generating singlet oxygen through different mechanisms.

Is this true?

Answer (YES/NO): NO